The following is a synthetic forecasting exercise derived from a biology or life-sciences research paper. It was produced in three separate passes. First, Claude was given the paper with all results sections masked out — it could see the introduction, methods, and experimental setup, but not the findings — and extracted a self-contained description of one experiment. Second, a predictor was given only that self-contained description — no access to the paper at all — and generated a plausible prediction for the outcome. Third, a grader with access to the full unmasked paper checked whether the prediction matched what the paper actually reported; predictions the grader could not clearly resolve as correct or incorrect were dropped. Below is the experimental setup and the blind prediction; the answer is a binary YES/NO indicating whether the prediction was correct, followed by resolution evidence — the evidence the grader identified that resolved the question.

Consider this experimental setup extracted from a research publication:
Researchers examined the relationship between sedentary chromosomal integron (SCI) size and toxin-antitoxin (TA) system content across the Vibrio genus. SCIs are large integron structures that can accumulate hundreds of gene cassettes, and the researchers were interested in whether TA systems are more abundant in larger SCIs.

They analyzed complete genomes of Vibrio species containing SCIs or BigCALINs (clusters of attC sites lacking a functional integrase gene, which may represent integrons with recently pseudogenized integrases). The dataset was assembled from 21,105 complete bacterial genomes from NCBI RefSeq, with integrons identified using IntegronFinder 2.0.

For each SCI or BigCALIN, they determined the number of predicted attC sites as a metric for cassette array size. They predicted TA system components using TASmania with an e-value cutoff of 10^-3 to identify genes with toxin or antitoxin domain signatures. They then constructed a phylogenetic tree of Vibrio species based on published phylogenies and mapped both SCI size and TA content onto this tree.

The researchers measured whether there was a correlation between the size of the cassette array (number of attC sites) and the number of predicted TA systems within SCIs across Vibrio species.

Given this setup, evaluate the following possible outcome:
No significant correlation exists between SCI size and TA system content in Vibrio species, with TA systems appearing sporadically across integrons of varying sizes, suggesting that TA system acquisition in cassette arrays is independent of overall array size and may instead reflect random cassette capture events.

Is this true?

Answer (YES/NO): NO